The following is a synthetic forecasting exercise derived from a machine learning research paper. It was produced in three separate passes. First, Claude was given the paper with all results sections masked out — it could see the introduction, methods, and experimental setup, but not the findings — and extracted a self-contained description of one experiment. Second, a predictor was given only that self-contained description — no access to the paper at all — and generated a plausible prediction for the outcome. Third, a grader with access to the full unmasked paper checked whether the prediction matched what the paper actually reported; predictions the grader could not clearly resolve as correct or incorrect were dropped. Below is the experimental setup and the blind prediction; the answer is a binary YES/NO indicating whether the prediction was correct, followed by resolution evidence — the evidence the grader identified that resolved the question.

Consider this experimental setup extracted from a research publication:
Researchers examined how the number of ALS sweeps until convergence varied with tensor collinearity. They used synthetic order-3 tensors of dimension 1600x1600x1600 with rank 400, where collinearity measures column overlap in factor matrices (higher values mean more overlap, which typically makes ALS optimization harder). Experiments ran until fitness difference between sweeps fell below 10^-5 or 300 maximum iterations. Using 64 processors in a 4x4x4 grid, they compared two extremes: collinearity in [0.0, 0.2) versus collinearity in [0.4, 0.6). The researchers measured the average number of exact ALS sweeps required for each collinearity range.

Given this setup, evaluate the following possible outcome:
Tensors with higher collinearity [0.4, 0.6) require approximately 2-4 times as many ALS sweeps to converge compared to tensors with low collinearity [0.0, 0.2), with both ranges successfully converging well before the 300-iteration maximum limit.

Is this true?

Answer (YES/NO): YES